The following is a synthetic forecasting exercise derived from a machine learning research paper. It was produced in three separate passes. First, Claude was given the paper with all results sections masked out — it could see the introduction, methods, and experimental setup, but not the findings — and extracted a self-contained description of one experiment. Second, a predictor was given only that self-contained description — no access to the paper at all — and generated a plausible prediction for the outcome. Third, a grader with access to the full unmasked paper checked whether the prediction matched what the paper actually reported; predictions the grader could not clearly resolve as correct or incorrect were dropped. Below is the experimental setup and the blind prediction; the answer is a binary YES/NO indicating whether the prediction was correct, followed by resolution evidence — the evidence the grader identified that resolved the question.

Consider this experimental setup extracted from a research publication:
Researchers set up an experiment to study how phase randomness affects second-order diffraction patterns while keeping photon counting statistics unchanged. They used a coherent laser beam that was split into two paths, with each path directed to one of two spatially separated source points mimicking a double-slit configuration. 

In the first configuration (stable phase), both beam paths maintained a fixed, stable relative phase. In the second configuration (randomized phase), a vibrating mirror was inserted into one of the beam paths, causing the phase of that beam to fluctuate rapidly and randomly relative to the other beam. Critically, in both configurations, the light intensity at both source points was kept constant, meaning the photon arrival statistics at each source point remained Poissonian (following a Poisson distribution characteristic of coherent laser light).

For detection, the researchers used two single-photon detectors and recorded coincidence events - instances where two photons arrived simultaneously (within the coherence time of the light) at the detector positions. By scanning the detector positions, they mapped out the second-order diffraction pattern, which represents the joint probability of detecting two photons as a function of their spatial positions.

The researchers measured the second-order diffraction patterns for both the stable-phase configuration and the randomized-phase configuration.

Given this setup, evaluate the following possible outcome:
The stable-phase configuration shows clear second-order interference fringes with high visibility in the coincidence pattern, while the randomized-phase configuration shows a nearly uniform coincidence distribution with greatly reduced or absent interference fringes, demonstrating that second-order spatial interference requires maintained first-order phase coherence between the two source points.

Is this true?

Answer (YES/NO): NO